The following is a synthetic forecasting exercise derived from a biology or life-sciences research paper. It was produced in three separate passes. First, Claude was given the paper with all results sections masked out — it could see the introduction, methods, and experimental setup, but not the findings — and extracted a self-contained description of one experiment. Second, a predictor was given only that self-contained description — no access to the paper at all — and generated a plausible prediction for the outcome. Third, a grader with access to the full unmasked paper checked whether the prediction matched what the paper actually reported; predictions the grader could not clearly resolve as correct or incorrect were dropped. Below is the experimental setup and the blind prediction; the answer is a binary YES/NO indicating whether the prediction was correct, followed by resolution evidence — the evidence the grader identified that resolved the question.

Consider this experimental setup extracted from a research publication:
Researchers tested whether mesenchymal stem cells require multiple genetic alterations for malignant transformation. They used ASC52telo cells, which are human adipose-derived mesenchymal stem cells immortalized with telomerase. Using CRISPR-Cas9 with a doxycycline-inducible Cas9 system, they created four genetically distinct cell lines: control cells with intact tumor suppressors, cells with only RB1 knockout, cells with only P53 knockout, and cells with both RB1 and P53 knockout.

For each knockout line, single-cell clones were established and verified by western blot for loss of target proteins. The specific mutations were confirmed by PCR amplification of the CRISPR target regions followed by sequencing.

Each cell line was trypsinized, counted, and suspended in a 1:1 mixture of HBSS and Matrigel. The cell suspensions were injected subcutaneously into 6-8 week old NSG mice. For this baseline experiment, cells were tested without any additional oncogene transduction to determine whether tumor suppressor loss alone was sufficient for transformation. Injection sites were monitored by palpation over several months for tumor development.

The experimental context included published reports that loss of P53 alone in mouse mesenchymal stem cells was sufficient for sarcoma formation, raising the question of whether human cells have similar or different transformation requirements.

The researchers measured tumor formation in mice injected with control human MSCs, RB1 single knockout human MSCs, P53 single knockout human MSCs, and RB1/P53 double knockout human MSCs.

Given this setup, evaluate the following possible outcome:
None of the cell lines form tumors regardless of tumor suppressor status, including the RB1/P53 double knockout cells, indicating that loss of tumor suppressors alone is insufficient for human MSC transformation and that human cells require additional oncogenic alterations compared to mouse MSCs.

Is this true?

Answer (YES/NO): YES